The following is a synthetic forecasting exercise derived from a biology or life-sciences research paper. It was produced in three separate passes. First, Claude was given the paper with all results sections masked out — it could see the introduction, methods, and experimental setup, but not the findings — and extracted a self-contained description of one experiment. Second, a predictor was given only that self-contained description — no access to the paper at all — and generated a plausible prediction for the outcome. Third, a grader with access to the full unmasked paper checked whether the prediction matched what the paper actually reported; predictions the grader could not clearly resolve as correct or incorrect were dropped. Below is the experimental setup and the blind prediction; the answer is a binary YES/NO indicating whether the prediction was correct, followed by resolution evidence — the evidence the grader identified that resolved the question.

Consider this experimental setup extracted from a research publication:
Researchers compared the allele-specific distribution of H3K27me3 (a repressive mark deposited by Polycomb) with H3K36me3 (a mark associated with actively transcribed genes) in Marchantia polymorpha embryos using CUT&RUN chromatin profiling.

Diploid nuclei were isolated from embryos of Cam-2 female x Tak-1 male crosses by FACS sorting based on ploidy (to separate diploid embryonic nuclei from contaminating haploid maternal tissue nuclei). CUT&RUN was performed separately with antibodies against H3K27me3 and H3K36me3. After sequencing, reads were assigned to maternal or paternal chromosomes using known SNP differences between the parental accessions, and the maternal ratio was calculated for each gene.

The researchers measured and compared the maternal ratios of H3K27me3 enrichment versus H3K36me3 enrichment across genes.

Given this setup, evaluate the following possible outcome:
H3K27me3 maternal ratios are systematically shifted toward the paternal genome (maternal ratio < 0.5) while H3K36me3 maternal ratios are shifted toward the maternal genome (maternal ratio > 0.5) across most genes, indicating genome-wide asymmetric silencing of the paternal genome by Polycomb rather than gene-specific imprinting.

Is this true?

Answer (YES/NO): NO